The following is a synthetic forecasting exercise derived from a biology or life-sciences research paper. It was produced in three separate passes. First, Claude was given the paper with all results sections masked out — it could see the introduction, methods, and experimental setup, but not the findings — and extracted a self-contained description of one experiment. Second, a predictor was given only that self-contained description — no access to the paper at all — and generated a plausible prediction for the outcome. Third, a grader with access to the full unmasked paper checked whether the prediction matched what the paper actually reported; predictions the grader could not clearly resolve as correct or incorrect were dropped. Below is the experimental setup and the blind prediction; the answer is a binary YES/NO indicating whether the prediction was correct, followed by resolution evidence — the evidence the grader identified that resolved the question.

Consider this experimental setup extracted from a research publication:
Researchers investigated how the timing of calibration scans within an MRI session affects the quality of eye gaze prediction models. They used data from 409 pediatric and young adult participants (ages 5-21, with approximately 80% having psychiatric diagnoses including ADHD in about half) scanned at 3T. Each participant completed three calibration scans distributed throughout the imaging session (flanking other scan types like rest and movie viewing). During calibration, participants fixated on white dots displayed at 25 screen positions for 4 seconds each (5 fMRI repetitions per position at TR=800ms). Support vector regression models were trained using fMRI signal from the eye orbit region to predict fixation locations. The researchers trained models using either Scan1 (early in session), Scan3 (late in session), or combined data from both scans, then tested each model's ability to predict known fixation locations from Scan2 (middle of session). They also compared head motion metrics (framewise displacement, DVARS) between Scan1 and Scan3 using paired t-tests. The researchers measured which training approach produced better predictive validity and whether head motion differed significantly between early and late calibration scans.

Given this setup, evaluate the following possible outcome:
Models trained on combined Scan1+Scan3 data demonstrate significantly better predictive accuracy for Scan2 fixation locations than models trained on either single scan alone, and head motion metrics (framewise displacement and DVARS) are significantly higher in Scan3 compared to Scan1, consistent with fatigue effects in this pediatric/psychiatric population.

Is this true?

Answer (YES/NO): NO